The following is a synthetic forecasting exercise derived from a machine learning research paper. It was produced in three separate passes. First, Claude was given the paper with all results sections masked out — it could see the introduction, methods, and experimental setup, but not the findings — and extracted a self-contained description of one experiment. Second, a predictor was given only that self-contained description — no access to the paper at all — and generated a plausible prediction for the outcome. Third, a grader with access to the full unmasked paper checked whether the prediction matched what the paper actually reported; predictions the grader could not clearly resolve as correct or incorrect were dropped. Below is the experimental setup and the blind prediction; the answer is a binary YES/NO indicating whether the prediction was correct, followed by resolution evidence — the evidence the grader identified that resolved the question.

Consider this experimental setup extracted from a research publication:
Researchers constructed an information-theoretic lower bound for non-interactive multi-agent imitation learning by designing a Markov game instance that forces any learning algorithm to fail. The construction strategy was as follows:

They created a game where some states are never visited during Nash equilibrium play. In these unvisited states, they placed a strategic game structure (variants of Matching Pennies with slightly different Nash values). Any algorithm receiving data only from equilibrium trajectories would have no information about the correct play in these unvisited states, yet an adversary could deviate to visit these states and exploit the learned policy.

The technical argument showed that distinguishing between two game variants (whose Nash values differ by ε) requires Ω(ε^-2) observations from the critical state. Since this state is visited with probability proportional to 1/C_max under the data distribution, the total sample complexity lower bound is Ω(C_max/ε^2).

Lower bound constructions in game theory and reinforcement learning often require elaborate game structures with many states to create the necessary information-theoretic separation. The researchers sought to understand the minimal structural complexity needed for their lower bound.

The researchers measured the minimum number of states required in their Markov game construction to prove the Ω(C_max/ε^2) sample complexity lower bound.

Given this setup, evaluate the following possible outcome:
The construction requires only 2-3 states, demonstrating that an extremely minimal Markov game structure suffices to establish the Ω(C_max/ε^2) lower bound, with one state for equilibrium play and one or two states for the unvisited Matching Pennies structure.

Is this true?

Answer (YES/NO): YES